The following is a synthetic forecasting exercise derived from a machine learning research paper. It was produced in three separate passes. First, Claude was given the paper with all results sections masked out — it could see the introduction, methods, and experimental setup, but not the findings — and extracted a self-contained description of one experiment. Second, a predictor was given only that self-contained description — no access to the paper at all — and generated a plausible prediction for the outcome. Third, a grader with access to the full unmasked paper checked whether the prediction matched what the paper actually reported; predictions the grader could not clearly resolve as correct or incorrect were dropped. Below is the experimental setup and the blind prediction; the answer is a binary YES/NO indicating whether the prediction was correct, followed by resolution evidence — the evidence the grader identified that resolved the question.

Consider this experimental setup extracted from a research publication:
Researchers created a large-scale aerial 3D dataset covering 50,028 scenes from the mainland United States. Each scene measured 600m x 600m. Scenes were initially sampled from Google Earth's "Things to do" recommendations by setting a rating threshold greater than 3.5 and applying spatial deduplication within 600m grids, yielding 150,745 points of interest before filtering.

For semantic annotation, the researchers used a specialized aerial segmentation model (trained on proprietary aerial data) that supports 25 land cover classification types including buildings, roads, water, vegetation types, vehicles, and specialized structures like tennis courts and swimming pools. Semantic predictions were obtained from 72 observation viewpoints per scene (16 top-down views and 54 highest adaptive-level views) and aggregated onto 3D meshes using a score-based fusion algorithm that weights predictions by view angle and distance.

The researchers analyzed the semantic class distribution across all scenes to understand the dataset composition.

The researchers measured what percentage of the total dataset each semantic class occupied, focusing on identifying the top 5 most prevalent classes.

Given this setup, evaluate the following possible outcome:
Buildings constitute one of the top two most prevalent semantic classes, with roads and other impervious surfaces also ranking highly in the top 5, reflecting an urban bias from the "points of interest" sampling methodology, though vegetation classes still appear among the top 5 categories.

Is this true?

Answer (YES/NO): NO